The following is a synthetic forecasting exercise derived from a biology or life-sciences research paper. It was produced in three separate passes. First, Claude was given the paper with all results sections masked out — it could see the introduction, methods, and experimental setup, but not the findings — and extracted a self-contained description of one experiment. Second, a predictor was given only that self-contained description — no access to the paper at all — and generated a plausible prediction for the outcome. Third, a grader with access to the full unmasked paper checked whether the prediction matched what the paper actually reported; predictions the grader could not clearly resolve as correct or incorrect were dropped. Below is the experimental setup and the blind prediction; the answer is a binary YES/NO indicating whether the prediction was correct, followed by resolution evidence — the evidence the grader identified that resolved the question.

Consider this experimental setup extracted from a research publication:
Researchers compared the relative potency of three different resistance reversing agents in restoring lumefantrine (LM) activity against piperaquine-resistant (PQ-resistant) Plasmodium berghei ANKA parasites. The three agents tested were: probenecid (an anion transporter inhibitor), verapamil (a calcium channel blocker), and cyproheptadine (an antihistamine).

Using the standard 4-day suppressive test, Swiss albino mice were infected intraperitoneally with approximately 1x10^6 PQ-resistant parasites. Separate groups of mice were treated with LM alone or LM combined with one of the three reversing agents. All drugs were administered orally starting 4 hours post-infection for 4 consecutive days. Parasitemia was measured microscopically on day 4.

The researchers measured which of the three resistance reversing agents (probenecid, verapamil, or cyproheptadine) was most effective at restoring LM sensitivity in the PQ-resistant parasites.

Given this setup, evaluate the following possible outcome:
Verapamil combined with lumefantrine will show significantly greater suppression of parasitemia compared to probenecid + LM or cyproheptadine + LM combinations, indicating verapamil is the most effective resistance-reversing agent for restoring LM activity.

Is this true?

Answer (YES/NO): NO